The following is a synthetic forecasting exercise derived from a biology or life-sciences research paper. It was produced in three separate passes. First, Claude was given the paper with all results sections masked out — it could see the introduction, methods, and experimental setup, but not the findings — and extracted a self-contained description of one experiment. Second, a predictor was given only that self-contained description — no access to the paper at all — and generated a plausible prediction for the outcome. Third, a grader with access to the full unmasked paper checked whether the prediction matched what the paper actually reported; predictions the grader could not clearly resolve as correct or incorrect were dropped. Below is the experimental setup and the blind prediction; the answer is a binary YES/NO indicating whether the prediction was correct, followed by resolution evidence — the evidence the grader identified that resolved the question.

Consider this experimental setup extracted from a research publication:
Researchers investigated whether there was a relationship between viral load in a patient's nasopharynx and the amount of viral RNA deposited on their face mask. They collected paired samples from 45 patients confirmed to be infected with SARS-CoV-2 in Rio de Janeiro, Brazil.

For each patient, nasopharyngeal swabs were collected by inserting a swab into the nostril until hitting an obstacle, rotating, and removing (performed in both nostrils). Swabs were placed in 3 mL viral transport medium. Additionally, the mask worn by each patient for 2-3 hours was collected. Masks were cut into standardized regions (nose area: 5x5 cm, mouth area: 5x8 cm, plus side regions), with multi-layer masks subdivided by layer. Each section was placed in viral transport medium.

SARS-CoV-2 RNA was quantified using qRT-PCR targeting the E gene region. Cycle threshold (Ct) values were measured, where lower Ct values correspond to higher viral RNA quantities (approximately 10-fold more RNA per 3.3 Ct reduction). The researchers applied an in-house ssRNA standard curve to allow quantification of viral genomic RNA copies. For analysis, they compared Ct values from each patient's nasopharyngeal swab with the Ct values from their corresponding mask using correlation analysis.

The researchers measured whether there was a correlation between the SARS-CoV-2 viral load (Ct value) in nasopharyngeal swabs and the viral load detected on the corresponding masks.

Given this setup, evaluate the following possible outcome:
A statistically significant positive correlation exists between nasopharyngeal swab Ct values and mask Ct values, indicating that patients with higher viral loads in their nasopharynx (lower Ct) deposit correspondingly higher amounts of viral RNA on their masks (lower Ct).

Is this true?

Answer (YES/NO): YES